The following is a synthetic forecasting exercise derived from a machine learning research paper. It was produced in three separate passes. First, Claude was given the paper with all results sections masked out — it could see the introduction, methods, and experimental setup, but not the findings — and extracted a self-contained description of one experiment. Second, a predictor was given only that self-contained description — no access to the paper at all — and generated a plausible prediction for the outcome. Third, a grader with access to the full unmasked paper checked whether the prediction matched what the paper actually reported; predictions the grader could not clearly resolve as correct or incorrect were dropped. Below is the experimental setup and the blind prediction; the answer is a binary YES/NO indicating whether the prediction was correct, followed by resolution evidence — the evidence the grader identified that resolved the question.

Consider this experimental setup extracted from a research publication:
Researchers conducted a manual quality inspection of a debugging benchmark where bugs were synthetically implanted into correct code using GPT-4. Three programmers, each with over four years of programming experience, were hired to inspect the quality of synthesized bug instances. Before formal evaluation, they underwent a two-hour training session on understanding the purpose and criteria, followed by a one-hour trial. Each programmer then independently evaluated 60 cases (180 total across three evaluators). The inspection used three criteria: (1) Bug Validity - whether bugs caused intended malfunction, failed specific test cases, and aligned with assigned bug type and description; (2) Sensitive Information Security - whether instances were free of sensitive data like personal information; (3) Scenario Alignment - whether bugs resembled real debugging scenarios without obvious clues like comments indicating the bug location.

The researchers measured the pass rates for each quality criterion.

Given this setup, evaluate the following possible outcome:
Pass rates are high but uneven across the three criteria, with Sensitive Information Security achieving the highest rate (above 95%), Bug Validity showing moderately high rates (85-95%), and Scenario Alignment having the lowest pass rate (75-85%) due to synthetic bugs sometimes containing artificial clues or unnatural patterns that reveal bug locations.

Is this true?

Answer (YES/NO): NO